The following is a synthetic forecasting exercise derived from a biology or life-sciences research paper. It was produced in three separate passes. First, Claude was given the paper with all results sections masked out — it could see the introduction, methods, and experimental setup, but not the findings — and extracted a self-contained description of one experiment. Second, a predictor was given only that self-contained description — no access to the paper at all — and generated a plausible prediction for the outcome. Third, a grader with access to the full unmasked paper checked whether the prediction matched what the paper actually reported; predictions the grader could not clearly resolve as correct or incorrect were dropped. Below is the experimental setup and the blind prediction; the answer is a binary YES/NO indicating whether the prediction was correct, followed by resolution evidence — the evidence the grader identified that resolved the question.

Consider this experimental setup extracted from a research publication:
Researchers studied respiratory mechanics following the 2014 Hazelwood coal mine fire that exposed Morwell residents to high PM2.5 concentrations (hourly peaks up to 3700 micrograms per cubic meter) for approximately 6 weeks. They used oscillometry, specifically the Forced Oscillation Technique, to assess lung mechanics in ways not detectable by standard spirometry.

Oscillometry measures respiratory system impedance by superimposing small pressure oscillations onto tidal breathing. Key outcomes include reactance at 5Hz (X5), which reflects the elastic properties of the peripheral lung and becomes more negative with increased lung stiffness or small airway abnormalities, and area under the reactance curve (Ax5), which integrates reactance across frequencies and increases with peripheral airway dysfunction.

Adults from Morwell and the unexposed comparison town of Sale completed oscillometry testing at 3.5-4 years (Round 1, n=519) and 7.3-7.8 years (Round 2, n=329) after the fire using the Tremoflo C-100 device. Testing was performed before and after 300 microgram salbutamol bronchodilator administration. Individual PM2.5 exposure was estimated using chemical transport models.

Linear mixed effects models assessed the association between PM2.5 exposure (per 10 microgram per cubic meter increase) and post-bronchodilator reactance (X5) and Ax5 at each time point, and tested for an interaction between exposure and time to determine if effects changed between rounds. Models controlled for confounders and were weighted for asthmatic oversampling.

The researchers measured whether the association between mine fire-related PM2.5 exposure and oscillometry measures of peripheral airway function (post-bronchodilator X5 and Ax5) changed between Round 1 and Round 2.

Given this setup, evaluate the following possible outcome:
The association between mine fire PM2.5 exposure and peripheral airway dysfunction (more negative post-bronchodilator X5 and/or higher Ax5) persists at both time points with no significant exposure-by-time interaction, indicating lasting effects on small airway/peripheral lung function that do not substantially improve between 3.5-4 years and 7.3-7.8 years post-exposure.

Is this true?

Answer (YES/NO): NO